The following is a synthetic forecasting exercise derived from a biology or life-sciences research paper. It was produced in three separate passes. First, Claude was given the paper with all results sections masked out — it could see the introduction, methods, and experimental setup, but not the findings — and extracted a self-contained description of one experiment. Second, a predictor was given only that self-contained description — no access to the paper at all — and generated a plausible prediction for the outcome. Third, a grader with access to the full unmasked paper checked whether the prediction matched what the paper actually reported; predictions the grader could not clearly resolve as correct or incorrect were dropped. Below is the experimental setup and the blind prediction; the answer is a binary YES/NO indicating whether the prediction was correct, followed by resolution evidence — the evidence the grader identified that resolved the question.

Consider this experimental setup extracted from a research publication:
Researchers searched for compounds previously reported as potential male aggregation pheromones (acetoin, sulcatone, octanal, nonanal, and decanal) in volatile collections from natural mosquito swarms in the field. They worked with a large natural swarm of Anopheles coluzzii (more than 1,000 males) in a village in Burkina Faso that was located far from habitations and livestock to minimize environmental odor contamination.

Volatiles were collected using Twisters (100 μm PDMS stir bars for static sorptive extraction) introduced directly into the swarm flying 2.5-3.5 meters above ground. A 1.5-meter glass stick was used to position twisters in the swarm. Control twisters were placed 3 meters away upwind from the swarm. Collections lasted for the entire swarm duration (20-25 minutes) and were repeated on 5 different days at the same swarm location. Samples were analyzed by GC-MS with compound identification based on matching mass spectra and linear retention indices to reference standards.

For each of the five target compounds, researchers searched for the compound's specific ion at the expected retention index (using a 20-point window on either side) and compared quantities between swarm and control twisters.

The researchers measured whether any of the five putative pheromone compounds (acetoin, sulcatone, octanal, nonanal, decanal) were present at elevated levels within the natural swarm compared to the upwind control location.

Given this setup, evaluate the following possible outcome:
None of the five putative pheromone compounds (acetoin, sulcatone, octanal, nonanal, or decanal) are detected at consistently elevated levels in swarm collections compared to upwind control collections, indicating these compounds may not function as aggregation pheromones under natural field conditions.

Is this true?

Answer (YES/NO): YES